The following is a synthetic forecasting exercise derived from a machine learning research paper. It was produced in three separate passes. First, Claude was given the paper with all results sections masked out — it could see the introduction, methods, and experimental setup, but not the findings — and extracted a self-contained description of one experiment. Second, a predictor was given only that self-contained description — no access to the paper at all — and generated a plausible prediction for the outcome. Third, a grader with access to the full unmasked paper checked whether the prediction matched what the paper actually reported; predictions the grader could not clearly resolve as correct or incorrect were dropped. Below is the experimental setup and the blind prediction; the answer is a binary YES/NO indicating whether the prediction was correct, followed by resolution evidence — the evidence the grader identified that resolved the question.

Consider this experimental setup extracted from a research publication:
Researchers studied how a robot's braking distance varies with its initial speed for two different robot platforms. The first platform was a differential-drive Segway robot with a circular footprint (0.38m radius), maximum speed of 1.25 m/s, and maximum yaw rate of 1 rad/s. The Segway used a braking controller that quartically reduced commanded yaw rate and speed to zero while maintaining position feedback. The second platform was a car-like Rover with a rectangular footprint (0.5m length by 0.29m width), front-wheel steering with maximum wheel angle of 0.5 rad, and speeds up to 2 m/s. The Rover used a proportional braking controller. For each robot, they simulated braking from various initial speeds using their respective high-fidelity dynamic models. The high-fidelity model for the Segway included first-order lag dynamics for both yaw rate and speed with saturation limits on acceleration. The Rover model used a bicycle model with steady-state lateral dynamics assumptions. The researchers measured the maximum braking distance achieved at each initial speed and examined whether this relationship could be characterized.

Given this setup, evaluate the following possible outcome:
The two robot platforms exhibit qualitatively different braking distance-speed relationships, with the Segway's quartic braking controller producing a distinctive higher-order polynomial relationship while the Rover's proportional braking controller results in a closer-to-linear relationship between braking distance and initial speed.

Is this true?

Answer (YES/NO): NO